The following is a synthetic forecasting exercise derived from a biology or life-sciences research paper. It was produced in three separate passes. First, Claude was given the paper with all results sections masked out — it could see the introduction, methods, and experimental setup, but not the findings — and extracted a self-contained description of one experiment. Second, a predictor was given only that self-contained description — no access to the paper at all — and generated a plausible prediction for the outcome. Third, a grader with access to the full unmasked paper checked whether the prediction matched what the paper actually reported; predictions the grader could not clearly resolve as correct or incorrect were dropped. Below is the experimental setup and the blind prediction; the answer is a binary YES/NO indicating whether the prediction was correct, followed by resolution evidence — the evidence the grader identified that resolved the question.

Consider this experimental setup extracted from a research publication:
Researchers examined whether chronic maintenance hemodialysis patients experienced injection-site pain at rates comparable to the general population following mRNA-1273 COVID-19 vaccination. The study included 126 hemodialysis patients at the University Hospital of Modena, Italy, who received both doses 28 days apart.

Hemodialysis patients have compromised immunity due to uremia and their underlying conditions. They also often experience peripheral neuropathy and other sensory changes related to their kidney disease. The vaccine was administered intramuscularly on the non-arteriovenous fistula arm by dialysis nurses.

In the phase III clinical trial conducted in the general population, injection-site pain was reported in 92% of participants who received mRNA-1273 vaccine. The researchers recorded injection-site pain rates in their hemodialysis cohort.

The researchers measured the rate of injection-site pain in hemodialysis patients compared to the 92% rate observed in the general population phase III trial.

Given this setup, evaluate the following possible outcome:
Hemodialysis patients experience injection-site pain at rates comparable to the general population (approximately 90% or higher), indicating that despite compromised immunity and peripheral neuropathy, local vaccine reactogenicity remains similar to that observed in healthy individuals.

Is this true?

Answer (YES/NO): NO